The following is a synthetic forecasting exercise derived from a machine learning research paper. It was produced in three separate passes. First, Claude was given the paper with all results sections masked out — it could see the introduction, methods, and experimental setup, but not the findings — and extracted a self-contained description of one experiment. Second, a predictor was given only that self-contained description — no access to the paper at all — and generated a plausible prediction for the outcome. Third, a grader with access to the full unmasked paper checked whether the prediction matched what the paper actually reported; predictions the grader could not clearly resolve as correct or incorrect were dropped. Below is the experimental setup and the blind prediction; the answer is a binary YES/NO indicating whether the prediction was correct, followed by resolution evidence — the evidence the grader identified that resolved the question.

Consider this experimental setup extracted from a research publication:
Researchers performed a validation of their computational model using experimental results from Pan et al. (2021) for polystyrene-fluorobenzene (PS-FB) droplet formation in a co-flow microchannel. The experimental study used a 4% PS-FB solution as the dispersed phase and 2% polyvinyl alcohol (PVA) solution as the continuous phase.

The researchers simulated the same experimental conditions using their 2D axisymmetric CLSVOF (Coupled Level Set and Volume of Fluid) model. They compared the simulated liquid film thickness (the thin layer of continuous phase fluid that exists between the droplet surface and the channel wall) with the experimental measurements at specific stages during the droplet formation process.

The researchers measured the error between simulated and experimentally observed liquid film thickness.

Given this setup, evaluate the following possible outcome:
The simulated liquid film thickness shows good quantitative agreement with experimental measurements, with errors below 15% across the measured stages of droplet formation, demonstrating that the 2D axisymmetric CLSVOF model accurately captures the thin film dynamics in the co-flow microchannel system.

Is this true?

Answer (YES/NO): YES